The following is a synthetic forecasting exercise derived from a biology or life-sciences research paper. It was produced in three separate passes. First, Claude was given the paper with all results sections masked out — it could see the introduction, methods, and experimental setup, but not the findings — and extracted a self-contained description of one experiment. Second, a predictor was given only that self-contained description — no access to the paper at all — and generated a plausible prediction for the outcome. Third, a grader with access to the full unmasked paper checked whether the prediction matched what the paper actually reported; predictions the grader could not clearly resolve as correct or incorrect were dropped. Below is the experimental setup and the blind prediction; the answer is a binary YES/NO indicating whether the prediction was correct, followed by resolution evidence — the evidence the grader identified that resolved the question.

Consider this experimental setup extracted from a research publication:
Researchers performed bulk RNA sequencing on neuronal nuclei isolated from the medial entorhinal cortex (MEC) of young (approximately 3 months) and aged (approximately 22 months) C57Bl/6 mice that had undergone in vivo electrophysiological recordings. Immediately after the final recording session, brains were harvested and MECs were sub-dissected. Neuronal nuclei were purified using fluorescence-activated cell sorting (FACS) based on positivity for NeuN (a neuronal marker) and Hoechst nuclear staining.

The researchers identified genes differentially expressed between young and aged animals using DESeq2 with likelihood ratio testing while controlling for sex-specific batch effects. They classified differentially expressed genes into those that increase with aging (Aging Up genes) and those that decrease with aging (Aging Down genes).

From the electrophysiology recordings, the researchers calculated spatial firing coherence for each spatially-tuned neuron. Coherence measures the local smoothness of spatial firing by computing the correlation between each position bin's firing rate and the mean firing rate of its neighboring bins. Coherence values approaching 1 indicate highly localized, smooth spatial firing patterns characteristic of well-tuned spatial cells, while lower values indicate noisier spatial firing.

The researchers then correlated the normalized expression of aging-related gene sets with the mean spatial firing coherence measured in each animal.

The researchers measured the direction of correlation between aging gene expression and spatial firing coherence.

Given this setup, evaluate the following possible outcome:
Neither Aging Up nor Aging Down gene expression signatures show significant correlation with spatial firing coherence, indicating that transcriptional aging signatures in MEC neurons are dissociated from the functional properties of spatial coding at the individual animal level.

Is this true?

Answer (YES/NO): NO